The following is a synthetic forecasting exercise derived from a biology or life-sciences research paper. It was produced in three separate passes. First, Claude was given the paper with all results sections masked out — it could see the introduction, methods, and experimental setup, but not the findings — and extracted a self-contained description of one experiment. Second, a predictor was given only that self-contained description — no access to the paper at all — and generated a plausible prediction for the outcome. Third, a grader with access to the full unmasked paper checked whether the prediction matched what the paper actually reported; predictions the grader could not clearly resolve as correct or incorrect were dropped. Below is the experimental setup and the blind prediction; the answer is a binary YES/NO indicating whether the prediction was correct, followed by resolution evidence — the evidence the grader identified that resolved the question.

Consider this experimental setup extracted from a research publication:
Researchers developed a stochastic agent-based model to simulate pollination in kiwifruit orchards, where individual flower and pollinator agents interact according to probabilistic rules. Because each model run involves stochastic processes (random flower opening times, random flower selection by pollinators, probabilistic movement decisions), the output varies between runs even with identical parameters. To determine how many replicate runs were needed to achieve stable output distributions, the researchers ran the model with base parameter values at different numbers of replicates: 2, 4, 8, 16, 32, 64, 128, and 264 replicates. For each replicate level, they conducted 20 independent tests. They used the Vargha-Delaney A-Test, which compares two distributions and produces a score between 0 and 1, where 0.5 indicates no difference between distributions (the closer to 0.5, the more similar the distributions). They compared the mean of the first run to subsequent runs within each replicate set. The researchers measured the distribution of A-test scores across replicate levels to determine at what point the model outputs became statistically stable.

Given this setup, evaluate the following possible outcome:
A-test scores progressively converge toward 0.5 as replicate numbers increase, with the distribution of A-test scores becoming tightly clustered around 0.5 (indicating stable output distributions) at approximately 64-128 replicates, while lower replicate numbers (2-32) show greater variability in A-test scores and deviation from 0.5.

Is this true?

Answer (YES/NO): NO